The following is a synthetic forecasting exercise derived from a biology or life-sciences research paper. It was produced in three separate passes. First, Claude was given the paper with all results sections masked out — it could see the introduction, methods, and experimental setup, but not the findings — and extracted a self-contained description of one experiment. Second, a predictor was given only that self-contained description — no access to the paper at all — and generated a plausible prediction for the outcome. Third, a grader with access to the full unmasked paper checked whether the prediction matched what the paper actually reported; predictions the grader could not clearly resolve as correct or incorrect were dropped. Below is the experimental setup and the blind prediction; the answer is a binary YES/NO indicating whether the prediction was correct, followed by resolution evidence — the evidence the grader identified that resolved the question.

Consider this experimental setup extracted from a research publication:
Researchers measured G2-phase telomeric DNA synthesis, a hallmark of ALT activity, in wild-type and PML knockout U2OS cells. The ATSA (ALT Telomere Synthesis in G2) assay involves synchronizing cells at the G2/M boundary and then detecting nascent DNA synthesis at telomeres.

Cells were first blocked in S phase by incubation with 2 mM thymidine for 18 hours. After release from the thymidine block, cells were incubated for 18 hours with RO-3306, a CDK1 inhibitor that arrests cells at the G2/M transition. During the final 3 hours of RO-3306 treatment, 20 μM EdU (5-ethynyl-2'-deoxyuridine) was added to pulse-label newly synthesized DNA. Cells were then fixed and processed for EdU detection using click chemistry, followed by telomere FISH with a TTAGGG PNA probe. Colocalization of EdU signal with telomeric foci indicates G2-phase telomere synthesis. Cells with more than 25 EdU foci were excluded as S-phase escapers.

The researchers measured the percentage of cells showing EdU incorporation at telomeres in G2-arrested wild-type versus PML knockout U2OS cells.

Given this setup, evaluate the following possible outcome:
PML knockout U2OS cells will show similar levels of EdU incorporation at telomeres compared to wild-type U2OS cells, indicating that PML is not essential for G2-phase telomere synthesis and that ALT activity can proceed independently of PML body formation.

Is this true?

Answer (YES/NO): NO